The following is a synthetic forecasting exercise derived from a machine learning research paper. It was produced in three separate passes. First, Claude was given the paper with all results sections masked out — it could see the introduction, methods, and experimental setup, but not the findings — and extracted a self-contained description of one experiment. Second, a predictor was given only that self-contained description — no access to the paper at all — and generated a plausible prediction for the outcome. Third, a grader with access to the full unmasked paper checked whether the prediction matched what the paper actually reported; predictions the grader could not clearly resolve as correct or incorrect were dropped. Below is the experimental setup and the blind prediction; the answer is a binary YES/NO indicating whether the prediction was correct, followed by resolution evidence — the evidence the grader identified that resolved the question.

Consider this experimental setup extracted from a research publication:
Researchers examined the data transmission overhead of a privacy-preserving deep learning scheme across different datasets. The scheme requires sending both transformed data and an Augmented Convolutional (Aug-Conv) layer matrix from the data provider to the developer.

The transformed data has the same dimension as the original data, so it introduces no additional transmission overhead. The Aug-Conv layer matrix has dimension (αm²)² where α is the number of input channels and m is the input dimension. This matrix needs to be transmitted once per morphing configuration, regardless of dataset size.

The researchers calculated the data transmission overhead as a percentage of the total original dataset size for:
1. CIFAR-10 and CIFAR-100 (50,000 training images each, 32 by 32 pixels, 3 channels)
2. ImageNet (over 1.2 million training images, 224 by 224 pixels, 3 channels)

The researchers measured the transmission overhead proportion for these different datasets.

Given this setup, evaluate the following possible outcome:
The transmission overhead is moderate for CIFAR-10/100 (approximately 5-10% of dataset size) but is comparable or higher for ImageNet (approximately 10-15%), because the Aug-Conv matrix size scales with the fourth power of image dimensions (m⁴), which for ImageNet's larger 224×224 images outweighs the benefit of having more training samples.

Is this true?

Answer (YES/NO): NO